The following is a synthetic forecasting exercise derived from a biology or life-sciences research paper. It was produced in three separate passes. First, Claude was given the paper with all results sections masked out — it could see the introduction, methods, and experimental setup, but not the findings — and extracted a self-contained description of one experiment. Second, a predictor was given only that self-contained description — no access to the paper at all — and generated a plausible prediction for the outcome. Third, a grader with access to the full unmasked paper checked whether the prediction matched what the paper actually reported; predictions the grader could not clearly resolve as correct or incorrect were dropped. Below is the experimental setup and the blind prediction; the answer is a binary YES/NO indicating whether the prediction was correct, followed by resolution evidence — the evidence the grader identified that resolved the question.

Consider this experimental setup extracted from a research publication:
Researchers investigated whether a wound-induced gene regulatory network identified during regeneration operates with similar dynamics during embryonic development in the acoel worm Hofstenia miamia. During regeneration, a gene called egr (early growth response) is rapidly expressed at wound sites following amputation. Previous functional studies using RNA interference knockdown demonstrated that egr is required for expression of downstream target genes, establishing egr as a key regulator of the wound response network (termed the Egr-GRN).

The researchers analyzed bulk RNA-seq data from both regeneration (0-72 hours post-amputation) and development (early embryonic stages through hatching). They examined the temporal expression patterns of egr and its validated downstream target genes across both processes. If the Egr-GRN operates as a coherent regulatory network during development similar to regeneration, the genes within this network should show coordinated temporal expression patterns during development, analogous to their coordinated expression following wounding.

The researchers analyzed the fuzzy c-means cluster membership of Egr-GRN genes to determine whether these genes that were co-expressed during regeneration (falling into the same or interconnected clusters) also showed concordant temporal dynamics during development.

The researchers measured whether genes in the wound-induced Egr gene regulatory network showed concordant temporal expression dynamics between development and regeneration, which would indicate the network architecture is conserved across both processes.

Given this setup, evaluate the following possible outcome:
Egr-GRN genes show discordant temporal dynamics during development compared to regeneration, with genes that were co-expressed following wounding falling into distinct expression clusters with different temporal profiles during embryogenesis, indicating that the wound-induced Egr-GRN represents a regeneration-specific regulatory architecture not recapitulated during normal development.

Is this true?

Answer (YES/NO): YES